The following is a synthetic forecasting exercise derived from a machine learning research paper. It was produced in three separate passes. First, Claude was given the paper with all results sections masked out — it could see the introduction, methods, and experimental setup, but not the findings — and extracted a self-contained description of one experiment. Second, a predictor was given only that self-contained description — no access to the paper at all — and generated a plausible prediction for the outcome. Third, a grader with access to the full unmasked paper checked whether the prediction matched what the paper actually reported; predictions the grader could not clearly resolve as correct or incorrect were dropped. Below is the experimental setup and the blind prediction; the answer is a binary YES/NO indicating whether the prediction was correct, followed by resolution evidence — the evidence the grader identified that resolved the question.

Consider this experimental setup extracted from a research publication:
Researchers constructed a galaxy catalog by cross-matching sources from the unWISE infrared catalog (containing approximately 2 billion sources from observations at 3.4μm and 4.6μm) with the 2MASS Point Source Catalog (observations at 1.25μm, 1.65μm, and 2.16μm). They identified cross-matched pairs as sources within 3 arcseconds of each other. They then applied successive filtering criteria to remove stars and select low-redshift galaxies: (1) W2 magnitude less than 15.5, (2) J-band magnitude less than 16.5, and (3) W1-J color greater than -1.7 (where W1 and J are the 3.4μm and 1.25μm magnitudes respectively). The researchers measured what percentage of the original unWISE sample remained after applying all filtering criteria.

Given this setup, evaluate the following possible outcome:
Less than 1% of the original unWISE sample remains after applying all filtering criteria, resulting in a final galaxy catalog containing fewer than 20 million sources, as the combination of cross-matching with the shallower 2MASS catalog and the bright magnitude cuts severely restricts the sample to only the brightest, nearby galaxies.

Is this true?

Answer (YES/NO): YES